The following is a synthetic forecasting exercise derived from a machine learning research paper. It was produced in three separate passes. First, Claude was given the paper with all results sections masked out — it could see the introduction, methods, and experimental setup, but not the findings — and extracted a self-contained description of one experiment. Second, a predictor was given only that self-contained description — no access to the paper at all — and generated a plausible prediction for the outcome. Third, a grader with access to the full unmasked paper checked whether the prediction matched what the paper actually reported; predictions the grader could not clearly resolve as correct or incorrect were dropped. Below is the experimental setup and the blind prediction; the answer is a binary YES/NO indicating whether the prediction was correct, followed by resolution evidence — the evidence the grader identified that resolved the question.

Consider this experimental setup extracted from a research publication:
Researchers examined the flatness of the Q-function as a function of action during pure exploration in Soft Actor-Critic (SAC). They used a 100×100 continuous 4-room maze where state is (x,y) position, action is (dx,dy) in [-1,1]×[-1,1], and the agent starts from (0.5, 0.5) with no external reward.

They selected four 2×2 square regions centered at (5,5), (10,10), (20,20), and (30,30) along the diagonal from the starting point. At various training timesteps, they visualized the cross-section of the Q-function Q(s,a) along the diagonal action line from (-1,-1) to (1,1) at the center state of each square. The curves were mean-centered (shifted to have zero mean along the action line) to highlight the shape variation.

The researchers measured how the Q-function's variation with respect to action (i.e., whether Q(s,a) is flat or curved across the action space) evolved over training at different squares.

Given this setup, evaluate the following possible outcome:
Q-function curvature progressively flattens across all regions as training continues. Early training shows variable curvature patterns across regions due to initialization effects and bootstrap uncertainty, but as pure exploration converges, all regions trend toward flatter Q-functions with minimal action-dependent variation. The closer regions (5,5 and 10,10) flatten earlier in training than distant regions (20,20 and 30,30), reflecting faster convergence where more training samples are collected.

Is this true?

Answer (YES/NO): NO